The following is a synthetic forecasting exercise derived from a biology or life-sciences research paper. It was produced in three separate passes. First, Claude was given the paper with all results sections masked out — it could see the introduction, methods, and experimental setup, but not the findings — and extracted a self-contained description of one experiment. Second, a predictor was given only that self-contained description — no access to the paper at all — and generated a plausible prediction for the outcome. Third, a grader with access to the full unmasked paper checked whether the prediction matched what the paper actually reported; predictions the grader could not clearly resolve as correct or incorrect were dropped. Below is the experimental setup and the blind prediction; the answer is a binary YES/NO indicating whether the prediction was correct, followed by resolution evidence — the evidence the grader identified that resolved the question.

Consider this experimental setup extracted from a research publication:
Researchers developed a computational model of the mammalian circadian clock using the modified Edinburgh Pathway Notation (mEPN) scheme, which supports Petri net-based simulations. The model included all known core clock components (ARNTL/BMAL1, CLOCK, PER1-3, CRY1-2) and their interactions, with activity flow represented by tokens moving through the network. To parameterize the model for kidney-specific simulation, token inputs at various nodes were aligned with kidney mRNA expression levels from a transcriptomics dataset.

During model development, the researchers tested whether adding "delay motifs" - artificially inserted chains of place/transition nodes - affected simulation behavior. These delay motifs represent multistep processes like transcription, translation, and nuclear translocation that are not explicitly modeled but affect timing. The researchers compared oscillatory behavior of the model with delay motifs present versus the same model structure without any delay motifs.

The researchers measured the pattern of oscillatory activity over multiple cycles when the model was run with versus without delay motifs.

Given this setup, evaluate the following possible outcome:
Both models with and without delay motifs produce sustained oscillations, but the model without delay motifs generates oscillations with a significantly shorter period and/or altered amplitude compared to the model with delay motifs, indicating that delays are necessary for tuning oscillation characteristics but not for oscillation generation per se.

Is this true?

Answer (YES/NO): NO